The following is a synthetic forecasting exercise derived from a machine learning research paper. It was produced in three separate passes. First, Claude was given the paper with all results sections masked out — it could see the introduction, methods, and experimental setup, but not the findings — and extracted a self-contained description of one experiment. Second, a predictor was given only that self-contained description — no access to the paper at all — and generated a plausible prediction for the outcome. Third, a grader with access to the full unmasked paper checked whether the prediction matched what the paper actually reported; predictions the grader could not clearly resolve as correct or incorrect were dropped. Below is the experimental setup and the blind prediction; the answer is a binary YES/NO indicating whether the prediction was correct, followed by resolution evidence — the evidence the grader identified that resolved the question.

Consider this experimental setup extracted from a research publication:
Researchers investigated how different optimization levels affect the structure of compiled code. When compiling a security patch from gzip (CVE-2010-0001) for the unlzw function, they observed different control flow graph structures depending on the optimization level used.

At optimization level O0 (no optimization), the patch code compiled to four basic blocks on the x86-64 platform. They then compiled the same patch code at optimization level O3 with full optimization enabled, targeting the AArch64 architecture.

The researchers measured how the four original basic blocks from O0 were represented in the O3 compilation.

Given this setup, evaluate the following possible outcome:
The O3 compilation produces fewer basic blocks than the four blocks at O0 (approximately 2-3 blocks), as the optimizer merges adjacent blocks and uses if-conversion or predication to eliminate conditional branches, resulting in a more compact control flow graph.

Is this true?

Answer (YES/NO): NO